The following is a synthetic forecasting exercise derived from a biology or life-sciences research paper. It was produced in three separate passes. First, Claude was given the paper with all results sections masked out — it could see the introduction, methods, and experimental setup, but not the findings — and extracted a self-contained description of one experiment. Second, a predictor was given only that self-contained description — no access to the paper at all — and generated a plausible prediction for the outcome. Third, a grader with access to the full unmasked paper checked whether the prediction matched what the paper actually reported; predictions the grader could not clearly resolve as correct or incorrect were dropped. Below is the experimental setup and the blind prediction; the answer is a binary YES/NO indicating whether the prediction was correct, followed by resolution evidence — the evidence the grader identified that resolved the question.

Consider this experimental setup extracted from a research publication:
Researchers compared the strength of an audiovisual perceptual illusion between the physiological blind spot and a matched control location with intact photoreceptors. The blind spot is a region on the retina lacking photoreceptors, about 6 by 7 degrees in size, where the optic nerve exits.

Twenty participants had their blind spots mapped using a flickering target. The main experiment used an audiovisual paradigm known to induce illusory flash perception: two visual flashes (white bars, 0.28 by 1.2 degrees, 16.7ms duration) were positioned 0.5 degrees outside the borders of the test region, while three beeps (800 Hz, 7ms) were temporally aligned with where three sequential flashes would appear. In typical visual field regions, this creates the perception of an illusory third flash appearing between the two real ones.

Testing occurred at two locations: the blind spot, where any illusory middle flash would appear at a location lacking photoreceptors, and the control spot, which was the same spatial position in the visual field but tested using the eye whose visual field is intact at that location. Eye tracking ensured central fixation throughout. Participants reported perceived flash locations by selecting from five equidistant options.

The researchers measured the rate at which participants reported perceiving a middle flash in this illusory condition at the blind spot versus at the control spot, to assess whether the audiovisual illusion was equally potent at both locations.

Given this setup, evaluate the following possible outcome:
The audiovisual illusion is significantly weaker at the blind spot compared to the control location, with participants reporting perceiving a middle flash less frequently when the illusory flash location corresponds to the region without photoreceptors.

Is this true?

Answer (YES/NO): NO